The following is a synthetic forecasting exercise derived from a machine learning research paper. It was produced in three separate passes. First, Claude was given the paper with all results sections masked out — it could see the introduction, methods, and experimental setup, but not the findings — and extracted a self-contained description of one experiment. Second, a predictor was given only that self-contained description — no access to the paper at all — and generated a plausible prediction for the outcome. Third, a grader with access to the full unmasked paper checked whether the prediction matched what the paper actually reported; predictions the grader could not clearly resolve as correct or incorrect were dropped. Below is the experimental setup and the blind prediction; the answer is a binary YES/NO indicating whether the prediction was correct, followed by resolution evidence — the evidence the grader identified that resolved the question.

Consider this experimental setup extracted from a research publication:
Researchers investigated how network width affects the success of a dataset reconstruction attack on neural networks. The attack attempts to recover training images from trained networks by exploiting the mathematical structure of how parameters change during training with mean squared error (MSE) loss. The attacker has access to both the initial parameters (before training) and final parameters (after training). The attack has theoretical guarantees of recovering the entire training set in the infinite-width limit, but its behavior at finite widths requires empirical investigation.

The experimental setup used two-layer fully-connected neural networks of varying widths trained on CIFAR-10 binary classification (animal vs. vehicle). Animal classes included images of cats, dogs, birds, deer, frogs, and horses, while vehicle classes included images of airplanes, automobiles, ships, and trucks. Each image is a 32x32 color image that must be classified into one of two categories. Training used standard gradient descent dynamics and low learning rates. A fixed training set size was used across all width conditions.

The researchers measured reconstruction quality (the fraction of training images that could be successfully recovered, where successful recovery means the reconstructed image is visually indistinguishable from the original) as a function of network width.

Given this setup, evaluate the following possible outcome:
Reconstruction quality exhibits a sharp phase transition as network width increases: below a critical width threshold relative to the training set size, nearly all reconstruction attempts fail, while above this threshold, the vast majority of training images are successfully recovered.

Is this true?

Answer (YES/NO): NO